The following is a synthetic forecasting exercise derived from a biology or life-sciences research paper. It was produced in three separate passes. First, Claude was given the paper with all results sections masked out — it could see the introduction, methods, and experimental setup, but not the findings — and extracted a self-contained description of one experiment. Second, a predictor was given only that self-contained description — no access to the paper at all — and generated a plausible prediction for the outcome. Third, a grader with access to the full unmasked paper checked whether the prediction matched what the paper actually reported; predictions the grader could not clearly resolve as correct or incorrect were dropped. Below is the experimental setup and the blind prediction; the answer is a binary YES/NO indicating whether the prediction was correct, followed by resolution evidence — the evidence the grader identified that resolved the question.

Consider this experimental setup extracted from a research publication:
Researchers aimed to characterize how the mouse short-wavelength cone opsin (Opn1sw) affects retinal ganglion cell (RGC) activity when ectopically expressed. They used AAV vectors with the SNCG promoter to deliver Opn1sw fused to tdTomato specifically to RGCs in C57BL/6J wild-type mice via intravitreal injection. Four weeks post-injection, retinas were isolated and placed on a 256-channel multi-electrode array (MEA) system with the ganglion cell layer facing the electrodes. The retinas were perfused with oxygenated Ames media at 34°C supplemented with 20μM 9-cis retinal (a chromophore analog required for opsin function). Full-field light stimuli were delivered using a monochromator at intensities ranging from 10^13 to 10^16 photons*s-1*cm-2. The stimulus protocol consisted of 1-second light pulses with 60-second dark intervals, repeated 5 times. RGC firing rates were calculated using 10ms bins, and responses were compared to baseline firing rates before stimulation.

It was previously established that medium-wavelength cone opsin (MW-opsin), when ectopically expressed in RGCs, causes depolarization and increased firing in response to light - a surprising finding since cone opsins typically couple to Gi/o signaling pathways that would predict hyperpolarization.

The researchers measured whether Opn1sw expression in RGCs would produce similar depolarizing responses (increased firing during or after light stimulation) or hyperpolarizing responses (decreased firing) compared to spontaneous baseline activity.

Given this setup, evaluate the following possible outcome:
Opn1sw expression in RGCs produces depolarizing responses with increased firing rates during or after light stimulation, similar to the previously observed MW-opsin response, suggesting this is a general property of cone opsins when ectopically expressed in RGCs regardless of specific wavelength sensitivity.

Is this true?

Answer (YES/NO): NO